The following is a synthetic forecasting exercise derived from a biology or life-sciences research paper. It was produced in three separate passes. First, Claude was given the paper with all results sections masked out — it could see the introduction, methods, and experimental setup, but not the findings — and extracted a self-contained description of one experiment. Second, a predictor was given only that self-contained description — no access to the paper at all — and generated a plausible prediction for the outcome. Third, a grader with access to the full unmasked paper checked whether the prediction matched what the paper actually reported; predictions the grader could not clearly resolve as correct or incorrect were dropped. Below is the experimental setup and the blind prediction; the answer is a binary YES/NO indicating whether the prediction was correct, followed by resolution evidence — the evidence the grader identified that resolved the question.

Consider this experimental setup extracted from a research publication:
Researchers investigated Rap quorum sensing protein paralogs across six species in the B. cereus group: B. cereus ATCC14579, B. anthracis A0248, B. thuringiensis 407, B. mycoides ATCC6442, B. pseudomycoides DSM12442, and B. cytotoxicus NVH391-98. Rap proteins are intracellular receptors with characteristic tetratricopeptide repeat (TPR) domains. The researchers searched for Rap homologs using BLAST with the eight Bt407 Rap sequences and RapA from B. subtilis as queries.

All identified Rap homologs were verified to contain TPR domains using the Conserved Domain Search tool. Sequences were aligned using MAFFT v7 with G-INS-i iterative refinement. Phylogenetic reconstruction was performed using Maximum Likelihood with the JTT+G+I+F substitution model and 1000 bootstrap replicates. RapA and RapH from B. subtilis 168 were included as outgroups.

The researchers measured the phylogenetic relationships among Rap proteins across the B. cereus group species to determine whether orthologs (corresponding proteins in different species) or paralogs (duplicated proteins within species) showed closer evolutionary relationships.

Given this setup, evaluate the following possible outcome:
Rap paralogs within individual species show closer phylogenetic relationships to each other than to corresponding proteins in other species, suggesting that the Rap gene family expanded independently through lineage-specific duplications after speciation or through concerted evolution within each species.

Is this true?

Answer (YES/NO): NO